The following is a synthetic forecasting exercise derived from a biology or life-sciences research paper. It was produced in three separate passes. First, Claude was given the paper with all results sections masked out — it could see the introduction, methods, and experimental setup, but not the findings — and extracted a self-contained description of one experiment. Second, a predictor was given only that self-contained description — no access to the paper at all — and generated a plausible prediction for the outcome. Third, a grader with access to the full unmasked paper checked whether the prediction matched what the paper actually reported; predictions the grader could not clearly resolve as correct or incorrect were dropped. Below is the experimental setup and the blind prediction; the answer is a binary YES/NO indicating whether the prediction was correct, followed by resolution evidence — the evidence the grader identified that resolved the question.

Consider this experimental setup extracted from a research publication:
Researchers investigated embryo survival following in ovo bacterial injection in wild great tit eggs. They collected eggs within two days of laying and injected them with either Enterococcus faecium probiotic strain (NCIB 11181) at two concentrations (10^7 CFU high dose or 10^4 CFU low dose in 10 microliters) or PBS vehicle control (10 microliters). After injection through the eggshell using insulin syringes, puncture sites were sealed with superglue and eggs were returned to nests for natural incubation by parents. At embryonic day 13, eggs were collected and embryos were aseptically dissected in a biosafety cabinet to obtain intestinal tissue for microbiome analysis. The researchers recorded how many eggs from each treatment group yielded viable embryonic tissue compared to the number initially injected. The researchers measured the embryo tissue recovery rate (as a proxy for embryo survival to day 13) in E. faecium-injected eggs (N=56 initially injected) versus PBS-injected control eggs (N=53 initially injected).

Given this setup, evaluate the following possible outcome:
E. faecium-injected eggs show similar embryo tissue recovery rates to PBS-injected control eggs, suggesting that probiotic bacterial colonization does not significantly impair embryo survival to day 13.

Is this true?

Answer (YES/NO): NO